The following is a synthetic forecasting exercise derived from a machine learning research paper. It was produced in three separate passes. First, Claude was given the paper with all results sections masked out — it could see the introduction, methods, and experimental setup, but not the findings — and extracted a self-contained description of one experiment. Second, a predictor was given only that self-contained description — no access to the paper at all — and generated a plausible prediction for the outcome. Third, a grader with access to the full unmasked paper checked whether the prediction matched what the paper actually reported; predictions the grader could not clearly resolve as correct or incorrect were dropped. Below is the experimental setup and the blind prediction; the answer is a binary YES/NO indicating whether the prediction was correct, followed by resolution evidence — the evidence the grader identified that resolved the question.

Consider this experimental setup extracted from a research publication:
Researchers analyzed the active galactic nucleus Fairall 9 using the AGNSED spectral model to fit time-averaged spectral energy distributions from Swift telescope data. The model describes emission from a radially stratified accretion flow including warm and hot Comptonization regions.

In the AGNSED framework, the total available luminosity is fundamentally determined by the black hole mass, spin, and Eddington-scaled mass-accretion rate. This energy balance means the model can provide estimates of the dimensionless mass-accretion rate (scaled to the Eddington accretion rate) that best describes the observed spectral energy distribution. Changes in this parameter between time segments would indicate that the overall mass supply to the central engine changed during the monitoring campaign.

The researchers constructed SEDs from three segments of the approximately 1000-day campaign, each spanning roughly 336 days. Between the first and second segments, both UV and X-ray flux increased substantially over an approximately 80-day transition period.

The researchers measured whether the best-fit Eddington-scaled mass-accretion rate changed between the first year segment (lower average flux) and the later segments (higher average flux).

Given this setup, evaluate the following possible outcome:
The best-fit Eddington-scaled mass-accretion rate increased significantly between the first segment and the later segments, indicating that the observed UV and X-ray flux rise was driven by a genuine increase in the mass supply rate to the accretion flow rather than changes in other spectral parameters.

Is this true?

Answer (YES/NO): YES